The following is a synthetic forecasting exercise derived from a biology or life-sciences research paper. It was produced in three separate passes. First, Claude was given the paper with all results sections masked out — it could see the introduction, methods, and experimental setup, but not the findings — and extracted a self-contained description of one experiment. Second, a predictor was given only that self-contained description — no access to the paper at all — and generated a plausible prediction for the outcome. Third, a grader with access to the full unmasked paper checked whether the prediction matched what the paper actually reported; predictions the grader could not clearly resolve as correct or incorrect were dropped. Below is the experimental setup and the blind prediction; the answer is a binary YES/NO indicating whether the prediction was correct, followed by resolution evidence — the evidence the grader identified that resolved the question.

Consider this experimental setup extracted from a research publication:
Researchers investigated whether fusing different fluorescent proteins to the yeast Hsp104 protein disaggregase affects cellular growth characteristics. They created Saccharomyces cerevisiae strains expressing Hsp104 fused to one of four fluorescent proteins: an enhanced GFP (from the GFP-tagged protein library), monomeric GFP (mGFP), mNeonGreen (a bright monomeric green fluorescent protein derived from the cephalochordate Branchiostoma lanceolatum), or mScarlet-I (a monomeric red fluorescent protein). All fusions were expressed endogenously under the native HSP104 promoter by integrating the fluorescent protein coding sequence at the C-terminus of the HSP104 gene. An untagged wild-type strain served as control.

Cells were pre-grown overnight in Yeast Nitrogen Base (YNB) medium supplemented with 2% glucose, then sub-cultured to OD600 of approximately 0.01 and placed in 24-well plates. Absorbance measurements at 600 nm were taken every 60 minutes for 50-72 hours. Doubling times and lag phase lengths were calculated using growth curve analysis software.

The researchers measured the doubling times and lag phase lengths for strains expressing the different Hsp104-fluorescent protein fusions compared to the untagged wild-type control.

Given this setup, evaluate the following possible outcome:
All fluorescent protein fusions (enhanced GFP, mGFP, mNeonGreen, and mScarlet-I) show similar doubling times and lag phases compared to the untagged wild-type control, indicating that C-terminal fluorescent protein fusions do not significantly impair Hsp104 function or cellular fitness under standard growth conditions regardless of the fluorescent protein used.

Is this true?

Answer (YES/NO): YES